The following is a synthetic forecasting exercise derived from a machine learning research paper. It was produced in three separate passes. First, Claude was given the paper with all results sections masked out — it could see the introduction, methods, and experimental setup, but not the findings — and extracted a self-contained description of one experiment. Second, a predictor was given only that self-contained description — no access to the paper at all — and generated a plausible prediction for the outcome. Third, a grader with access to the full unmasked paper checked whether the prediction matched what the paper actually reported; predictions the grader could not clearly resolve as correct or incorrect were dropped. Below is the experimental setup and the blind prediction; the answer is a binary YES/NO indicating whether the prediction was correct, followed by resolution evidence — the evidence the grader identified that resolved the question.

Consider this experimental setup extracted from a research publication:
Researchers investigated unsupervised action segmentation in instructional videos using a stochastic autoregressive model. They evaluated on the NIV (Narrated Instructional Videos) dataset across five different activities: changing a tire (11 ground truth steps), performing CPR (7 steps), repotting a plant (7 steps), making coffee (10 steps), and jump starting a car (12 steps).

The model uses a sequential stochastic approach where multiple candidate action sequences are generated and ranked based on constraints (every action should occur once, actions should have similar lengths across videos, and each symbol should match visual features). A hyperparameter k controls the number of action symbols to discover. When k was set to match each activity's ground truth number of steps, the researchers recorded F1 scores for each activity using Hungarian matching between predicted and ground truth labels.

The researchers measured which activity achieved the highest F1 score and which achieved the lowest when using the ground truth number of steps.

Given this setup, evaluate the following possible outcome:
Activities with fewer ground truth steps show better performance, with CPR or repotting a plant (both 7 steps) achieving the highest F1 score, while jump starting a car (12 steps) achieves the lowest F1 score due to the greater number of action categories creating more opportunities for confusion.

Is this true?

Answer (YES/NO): NO